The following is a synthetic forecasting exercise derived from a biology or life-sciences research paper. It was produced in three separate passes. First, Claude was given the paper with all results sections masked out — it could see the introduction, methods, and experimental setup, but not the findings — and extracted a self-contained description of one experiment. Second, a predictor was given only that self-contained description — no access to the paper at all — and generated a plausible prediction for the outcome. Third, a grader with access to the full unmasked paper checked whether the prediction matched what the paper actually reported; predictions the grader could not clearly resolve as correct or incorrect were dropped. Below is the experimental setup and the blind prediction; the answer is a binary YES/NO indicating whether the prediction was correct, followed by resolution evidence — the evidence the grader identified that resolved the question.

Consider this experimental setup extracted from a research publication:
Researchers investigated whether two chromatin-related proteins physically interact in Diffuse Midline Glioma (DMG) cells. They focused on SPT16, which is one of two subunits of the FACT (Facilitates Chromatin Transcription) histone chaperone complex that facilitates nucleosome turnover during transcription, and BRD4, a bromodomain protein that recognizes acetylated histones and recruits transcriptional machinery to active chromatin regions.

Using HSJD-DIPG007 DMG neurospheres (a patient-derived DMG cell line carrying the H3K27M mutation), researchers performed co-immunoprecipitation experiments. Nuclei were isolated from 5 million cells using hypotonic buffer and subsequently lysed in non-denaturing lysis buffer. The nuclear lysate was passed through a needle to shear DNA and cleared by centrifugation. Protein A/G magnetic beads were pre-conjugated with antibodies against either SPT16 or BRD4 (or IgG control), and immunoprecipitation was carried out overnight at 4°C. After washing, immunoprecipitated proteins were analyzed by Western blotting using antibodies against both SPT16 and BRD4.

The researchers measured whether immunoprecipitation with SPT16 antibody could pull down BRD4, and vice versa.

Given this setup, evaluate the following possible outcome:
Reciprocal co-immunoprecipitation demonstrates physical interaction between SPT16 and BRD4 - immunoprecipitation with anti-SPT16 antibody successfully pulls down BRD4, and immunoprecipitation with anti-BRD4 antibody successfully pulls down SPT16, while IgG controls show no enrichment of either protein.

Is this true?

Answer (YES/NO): NO